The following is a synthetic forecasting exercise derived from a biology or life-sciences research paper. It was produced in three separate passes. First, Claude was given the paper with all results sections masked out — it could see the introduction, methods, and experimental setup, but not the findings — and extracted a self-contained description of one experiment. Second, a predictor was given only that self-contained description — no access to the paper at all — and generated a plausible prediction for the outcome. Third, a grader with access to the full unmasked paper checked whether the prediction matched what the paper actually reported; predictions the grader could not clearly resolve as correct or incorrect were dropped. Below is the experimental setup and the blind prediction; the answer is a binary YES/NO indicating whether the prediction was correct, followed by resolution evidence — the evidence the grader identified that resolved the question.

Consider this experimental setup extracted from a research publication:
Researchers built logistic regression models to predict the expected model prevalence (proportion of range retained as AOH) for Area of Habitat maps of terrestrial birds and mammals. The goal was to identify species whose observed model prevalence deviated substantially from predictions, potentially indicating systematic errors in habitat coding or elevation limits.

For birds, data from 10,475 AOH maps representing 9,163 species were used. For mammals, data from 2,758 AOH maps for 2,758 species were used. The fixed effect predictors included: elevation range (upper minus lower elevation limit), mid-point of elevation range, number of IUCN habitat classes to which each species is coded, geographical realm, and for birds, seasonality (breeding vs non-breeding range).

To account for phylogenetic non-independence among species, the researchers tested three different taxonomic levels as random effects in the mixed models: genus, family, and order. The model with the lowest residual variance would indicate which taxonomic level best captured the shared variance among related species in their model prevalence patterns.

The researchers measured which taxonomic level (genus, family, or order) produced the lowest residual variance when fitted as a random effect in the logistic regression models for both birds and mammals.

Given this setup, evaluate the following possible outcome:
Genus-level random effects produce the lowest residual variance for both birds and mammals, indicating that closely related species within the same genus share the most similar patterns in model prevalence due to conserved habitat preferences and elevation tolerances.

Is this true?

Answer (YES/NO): NO